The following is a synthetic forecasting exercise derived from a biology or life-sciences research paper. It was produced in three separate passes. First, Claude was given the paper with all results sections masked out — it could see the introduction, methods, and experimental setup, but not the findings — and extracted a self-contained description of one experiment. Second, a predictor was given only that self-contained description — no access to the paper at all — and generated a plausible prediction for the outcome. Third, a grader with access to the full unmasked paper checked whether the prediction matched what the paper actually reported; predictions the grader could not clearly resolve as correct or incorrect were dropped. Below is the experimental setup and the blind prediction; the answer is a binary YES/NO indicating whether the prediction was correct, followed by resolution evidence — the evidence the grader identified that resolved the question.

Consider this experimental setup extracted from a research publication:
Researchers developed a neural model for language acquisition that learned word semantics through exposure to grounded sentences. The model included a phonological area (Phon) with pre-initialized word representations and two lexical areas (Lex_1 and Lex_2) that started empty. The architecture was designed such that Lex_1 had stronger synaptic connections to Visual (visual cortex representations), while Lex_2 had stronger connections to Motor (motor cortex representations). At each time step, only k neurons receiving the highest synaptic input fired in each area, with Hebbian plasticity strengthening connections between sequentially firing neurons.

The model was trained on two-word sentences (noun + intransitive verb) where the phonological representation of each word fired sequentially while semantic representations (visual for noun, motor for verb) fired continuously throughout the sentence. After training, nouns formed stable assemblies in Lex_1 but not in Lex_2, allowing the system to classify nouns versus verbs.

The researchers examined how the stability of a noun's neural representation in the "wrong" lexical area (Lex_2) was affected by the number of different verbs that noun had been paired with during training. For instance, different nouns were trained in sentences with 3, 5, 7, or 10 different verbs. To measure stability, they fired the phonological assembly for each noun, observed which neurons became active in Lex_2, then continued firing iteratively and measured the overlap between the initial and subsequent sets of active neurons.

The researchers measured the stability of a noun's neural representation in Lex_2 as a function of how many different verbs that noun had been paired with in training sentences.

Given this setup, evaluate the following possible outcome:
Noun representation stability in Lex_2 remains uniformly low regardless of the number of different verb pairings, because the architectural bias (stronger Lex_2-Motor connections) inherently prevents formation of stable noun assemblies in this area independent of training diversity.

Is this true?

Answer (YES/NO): NO